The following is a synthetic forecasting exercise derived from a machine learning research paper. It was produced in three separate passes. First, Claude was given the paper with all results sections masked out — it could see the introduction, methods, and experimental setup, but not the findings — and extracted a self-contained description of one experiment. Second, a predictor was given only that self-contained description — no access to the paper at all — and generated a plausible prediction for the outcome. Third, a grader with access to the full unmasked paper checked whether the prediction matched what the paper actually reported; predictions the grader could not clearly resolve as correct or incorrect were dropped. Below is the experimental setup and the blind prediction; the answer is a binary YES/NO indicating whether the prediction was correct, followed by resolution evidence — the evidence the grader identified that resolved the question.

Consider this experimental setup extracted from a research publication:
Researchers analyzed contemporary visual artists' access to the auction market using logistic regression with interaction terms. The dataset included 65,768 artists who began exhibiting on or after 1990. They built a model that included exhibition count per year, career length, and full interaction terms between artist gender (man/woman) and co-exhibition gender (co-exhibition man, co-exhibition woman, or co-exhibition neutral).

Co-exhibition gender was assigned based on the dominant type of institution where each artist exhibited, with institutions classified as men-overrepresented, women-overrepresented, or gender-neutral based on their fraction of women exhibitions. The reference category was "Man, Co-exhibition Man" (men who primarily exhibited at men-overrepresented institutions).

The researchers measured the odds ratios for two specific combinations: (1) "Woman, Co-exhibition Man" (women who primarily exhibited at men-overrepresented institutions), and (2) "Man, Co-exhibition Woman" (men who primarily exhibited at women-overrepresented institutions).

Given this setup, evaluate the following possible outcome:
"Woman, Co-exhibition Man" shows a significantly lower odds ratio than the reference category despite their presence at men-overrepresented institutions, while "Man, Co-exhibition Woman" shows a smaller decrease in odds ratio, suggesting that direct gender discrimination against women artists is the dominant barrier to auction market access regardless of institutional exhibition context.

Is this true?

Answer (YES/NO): NO